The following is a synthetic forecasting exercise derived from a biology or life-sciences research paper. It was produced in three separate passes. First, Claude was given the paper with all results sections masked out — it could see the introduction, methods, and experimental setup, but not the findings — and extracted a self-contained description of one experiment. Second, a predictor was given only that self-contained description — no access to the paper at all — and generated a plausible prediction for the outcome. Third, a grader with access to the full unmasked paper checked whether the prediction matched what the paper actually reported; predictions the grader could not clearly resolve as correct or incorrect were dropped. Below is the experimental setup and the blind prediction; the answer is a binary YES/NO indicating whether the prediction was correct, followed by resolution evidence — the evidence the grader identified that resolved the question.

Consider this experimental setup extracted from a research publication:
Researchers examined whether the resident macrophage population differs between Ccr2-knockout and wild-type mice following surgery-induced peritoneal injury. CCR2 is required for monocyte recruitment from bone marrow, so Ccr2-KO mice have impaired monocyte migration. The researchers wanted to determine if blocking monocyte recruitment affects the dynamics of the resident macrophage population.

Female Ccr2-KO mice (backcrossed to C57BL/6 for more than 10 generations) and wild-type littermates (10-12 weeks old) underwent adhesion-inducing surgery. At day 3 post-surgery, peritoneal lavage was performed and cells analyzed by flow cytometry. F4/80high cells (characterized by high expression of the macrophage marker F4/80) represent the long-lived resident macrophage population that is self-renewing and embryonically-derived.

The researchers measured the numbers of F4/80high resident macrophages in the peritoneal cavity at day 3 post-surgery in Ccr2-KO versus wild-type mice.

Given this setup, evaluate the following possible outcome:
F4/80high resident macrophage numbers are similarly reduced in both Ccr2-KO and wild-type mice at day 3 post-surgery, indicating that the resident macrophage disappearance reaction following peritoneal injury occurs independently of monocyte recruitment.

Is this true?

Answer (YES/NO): NO